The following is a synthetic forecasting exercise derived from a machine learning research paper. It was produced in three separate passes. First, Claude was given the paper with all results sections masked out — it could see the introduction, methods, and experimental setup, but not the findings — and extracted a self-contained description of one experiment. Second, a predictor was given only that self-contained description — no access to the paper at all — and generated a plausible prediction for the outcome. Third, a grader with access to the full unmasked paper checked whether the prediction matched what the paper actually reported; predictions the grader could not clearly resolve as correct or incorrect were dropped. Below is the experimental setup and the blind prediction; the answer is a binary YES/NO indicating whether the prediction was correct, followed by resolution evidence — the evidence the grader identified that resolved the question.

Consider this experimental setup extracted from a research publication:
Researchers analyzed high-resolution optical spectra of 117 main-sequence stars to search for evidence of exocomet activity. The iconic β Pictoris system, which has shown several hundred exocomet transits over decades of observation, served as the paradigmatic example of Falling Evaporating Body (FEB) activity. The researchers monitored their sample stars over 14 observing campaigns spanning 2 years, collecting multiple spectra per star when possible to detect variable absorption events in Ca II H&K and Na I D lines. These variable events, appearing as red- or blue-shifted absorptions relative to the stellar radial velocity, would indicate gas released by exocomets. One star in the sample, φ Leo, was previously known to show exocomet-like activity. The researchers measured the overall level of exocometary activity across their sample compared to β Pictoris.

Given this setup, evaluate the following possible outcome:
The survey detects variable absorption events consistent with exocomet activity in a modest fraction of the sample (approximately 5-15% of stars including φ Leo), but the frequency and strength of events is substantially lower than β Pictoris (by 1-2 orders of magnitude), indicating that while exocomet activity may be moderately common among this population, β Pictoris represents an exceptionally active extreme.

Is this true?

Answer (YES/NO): YES